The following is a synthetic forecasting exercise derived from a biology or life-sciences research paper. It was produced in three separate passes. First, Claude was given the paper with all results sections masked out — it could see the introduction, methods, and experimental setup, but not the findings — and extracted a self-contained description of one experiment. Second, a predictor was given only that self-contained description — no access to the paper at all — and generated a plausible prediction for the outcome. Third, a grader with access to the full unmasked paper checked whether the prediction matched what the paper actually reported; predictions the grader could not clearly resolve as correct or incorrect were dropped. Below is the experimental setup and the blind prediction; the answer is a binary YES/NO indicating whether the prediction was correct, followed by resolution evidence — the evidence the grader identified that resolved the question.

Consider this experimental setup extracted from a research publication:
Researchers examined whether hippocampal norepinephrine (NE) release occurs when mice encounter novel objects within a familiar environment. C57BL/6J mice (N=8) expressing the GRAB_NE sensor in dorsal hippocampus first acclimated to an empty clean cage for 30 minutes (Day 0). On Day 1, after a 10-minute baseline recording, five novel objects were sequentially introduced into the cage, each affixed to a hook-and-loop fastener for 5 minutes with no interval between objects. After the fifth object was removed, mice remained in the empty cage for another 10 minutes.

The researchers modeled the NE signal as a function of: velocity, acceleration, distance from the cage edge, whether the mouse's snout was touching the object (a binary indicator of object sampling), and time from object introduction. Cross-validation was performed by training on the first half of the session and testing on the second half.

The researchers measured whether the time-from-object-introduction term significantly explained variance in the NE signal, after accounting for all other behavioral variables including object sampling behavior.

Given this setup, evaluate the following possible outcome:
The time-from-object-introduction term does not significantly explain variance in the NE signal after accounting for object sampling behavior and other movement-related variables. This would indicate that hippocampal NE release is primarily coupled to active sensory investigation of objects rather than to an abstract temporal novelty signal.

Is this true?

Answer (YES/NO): NO